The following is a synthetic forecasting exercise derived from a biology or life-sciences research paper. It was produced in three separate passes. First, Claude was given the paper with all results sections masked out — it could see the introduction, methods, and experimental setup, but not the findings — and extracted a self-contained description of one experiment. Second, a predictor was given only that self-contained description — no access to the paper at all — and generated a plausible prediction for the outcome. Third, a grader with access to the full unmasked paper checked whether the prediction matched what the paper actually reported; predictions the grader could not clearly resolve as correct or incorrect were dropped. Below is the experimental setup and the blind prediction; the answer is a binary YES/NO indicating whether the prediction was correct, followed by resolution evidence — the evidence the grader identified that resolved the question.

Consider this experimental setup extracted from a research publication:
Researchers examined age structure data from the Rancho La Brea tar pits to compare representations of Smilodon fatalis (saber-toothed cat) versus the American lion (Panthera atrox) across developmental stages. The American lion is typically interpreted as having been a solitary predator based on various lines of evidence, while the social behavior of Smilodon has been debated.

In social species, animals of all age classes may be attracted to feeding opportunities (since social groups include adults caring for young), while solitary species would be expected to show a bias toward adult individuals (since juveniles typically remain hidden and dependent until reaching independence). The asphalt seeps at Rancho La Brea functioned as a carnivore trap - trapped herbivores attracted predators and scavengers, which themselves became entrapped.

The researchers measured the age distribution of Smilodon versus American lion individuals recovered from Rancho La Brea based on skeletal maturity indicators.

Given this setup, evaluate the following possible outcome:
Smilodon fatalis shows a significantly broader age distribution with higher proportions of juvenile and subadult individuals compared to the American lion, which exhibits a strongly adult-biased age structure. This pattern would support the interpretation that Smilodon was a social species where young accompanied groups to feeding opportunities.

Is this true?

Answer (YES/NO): YES